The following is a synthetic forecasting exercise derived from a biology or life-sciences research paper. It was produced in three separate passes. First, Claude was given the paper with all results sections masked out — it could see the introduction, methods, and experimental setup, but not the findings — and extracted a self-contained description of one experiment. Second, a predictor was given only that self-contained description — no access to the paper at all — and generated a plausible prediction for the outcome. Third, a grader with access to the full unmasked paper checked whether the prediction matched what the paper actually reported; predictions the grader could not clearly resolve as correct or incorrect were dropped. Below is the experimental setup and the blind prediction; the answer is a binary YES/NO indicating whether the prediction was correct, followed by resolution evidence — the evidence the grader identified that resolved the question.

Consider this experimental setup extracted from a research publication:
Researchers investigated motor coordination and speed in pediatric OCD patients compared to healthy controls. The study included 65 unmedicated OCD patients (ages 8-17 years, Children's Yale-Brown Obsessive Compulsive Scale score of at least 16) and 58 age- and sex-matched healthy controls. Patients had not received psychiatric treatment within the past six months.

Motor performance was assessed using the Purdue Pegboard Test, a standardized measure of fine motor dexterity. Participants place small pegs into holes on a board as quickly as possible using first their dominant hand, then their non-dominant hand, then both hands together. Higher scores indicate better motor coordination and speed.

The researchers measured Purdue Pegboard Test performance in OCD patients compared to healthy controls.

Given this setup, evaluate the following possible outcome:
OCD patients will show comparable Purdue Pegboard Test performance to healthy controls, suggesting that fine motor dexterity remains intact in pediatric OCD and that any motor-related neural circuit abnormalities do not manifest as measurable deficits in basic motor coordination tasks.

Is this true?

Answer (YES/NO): YES